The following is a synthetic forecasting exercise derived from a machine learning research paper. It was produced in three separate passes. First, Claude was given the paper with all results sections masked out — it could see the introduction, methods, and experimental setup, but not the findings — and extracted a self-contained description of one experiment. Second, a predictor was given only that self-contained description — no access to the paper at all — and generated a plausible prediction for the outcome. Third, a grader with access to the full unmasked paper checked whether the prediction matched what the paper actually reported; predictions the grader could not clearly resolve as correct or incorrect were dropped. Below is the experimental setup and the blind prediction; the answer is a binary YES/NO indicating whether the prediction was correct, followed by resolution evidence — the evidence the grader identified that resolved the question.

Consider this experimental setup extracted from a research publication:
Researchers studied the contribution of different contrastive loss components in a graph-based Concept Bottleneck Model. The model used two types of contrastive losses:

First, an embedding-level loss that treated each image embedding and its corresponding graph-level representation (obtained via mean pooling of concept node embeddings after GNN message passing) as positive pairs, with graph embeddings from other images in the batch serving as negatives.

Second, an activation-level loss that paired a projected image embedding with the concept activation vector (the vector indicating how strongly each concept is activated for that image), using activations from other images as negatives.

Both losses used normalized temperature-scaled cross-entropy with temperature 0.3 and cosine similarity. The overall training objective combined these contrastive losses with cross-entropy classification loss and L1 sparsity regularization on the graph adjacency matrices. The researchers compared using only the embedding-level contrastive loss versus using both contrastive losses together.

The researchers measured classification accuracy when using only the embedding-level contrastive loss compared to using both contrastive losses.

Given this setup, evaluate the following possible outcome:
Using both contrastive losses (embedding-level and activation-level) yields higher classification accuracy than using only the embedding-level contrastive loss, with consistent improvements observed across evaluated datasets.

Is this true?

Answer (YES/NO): YES